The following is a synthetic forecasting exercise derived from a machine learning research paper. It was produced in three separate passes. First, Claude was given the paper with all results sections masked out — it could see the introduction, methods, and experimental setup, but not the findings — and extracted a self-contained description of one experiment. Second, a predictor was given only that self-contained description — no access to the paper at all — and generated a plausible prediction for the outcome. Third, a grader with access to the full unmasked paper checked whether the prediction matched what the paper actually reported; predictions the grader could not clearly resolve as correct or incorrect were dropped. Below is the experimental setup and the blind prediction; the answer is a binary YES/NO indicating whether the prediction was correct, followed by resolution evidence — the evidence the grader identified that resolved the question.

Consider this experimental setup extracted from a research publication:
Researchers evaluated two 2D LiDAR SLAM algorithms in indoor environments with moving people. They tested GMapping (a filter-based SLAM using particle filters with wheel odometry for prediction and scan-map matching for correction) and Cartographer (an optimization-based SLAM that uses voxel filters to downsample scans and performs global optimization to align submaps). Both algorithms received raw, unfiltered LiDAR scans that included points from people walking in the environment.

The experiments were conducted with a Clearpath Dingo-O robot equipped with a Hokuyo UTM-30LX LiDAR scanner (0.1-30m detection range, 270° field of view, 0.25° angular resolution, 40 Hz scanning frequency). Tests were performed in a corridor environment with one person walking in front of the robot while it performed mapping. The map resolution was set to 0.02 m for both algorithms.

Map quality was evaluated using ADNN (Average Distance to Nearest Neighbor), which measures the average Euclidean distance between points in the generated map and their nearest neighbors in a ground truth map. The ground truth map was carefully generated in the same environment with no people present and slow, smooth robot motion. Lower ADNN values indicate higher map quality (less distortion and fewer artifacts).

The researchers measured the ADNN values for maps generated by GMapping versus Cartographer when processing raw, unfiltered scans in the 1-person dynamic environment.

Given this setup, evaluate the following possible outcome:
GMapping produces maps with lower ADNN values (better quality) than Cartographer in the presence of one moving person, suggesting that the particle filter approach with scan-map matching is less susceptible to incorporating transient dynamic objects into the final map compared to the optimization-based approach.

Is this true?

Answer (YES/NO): NO